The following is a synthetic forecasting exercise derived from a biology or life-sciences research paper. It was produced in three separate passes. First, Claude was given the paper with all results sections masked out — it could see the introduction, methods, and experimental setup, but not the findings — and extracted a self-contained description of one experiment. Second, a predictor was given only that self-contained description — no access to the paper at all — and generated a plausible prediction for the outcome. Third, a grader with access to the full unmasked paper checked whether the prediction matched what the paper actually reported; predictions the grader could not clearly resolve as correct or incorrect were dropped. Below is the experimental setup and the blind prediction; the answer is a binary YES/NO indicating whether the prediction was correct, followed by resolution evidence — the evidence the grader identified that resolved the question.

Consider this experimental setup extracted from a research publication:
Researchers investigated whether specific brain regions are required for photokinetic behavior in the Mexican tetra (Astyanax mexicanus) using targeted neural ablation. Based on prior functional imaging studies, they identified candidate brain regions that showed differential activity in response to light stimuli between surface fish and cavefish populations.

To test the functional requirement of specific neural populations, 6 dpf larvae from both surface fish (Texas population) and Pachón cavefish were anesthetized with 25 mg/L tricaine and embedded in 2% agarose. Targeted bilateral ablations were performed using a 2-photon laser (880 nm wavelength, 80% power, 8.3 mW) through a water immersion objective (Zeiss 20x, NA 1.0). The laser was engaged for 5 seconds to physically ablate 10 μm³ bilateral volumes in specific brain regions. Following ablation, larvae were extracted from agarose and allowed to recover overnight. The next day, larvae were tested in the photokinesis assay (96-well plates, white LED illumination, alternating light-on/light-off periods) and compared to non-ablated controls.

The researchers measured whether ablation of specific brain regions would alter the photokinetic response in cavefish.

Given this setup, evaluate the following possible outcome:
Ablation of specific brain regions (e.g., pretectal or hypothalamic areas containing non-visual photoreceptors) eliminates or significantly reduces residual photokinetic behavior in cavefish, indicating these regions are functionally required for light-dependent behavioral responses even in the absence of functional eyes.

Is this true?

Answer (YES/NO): NO